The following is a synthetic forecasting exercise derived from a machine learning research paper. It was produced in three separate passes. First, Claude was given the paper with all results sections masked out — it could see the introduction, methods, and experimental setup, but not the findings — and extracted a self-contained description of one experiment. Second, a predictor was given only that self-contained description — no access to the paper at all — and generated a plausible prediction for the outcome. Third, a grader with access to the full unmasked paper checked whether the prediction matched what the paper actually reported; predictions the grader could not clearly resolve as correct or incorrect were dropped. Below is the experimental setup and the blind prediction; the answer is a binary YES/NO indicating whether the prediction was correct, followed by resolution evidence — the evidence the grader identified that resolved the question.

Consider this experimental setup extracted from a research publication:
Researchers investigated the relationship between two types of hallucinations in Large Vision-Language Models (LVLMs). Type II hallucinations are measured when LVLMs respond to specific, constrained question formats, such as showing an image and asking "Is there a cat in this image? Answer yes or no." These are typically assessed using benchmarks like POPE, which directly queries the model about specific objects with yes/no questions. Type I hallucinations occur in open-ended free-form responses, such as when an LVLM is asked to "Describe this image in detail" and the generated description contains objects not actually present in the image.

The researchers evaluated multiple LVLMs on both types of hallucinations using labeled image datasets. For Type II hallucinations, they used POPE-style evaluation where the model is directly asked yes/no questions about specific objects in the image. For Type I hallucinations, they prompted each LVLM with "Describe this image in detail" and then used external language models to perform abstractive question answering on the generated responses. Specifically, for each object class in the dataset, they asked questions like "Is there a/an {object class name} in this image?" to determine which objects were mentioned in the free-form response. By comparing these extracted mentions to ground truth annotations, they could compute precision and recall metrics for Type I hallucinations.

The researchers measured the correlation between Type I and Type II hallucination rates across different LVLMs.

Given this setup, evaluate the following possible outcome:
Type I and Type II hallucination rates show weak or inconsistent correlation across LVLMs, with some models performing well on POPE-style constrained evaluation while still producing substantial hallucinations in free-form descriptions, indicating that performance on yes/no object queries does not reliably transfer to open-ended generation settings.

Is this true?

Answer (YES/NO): NO